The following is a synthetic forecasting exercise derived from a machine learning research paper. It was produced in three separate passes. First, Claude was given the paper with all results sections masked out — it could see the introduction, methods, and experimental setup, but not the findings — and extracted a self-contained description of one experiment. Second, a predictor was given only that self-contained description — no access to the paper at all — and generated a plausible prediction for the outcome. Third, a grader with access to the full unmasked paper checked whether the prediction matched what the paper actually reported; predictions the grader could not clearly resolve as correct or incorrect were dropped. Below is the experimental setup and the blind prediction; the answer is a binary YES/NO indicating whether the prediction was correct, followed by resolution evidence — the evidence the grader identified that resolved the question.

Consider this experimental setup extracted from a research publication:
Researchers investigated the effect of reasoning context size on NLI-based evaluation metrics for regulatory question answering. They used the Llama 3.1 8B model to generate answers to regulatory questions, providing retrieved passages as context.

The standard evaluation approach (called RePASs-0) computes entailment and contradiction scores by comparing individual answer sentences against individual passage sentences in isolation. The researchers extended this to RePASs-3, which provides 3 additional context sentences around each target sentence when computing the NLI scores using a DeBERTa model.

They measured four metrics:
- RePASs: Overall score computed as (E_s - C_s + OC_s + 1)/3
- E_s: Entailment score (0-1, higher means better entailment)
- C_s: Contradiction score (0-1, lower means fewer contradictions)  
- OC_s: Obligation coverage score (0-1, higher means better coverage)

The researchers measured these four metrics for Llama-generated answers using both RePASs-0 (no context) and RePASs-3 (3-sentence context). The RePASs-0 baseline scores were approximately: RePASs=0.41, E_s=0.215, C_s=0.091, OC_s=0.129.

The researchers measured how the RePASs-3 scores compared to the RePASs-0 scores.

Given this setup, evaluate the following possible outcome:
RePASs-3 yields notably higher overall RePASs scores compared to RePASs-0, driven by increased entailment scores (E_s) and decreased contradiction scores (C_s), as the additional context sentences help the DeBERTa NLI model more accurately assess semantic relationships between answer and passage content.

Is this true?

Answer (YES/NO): YES